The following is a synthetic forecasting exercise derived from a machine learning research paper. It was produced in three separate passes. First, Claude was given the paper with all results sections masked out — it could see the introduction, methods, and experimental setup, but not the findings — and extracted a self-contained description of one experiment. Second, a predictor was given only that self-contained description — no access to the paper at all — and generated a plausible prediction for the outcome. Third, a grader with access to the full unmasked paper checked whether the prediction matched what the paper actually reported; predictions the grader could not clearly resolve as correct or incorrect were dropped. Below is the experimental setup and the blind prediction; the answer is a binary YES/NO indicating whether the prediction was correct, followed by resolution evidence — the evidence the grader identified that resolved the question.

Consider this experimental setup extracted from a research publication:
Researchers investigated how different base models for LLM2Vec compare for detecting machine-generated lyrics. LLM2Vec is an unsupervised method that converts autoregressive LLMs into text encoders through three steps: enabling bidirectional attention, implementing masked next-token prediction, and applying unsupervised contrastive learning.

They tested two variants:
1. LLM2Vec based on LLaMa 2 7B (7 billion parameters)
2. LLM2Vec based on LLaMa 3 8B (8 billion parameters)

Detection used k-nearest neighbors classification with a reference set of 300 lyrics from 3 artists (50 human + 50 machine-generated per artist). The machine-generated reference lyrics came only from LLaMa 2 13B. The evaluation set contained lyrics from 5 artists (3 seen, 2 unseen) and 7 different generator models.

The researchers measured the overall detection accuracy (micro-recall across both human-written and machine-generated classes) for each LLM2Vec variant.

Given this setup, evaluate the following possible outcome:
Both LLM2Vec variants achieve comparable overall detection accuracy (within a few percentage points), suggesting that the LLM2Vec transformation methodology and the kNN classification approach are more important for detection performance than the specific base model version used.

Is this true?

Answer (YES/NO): NO